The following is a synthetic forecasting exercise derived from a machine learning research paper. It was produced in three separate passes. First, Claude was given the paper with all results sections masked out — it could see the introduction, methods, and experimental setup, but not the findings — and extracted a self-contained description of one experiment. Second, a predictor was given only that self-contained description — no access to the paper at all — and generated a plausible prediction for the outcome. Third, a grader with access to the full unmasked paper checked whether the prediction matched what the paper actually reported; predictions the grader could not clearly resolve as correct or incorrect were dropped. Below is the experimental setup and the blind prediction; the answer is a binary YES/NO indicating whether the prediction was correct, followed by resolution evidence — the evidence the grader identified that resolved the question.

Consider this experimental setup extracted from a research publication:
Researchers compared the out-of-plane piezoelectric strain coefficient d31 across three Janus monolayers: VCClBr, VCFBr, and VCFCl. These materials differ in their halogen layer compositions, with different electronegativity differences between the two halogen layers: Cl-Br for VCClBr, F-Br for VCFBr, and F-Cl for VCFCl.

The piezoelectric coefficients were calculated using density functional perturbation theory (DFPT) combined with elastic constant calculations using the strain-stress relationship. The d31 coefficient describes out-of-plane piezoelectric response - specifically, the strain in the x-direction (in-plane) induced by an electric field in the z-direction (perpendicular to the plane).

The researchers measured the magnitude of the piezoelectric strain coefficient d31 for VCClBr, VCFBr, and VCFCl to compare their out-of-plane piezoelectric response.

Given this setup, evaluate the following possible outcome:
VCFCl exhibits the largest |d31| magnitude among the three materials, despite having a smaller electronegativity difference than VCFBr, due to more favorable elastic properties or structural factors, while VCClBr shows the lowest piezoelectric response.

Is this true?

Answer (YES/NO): NO